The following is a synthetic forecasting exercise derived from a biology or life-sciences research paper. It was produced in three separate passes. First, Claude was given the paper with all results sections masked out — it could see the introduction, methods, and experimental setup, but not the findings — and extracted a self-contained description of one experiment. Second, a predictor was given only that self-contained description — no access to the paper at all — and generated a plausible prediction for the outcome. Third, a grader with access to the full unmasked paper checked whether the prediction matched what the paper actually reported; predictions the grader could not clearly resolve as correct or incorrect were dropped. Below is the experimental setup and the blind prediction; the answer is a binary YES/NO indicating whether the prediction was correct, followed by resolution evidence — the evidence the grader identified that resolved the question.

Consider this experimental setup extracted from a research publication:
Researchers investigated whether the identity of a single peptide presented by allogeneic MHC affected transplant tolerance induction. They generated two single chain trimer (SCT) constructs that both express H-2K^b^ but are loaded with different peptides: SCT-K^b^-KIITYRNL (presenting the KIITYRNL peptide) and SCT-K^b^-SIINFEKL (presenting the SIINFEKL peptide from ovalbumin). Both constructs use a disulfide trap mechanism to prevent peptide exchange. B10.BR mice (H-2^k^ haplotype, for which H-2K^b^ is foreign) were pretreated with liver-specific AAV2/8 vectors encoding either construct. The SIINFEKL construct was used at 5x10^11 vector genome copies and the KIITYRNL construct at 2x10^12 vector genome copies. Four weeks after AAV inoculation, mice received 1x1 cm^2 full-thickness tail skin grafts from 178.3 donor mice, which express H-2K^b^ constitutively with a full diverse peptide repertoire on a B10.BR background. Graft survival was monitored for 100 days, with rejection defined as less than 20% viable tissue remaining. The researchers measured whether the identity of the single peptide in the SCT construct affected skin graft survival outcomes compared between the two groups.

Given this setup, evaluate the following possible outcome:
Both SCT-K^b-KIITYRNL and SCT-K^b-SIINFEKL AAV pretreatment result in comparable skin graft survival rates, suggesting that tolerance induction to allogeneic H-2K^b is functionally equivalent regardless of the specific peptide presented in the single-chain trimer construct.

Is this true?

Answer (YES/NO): YES